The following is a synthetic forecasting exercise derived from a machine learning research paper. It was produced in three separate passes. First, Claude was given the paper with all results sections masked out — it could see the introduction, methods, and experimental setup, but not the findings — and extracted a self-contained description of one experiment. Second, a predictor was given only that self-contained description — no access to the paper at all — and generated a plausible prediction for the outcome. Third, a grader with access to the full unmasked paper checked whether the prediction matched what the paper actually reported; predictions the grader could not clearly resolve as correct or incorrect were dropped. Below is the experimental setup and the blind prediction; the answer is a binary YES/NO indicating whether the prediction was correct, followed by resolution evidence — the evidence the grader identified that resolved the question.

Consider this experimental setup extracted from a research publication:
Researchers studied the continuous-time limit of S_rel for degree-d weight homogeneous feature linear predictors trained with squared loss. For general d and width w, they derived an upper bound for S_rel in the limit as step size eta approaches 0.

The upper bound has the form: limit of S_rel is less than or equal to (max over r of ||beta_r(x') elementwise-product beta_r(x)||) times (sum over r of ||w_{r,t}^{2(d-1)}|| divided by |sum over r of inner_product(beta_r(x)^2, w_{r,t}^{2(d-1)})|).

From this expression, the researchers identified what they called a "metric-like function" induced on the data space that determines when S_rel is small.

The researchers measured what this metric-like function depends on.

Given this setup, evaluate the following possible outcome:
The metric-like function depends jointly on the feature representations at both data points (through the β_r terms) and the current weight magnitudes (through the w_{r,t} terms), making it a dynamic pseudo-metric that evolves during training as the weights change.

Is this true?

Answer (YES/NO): NO